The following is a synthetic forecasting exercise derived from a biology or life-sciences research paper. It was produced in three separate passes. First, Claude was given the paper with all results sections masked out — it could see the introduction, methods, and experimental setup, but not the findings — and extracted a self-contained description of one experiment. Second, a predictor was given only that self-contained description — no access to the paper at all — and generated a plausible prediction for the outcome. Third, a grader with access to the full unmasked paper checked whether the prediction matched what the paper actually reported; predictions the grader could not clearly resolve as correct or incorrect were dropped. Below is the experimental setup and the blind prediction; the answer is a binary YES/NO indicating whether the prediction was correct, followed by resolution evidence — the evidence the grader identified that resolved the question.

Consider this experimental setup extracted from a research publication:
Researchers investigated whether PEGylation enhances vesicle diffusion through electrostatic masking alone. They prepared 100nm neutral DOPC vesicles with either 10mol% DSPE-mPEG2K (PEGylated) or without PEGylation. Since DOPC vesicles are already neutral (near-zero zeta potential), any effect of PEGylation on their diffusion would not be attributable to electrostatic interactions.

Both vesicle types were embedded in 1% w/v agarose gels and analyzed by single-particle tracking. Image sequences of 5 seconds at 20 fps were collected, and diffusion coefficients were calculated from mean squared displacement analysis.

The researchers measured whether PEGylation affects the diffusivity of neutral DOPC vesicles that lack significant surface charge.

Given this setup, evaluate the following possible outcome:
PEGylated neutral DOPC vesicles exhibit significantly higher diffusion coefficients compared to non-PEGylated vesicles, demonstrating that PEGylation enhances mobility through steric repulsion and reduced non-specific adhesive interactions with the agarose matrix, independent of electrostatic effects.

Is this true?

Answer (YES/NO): YES